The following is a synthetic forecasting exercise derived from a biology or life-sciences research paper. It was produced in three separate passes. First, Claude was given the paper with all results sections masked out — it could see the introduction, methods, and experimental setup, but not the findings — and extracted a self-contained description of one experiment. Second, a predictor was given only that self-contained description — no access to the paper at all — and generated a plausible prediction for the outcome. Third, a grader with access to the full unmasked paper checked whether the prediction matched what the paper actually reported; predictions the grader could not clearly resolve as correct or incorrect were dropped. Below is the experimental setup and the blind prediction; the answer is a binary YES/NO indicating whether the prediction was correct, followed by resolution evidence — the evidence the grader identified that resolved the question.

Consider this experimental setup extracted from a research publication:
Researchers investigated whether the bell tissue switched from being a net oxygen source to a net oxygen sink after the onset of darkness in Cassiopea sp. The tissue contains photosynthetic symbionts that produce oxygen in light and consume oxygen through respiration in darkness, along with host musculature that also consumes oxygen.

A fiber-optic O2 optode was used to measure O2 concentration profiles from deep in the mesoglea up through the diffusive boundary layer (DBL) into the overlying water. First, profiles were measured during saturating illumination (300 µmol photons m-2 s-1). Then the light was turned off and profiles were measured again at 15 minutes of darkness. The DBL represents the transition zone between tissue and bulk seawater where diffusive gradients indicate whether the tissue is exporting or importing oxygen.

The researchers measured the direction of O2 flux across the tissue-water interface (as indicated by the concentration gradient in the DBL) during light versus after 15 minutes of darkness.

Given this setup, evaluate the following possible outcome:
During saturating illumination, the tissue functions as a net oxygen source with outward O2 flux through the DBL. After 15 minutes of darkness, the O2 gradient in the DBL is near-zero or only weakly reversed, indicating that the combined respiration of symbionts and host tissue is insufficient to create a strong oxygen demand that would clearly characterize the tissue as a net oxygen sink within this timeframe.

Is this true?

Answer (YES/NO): NO